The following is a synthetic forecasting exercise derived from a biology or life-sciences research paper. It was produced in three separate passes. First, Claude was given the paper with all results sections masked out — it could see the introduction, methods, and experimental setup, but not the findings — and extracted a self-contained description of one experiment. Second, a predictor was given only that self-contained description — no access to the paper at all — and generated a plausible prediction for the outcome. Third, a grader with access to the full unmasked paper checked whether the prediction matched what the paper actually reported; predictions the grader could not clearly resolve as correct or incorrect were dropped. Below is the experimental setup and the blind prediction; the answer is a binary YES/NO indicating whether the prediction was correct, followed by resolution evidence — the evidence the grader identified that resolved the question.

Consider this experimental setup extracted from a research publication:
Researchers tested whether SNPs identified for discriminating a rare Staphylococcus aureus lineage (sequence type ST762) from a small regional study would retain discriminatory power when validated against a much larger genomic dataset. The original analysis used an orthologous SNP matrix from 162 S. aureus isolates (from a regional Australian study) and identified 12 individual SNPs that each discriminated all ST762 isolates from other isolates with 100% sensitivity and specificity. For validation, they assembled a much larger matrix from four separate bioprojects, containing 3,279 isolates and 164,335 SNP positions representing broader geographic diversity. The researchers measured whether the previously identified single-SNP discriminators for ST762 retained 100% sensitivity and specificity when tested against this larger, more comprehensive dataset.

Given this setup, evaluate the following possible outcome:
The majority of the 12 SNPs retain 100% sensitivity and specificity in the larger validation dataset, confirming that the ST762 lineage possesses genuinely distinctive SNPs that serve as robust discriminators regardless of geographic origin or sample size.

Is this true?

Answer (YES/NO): YES